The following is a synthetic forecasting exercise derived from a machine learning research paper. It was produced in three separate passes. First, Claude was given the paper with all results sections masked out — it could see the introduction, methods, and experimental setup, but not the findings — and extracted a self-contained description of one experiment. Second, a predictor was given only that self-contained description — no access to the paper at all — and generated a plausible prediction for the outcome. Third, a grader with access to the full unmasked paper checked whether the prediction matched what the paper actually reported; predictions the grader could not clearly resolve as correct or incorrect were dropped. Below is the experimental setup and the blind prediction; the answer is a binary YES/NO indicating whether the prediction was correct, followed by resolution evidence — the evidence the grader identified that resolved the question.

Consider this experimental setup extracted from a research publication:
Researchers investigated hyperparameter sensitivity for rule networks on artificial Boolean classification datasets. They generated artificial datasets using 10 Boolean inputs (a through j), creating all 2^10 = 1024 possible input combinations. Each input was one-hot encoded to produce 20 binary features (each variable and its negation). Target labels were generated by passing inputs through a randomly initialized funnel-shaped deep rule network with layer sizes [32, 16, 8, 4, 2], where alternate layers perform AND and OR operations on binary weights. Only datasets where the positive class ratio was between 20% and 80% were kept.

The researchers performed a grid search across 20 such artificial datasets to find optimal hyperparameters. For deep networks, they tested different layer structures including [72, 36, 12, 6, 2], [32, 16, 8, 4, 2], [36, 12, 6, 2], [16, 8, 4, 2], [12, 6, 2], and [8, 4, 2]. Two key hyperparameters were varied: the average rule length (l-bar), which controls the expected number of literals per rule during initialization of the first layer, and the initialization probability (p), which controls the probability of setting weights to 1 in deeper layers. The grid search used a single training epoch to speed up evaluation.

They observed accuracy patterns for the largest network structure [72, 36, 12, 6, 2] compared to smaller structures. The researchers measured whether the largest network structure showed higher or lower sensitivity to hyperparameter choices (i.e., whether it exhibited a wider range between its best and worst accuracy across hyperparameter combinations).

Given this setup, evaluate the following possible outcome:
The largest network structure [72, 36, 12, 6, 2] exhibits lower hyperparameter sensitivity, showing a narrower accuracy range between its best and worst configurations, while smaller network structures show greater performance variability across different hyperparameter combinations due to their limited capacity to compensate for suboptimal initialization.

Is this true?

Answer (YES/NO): NO